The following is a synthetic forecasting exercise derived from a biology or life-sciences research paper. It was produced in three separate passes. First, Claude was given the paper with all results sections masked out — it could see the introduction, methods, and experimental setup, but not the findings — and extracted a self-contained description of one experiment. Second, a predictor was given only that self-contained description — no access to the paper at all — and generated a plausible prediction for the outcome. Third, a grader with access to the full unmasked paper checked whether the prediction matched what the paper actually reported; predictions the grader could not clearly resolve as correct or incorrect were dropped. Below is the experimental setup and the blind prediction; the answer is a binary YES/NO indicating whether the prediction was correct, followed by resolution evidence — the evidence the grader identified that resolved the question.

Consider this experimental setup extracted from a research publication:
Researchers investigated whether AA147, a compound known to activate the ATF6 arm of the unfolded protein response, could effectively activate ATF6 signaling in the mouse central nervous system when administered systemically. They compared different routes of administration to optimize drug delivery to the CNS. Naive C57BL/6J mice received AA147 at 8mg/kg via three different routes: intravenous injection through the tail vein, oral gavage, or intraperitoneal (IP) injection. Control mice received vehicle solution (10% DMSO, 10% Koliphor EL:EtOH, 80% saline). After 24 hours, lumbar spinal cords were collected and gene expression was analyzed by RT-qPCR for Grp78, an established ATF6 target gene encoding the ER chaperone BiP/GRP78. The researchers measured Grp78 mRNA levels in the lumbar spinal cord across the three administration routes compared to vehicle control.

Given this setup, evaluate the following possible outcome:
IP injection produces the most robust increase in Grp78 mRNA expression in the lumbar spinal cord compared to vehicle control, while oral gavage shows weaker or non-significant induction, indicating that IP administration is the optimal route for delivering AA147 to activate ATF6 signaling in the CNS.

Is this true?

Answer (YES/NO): YES